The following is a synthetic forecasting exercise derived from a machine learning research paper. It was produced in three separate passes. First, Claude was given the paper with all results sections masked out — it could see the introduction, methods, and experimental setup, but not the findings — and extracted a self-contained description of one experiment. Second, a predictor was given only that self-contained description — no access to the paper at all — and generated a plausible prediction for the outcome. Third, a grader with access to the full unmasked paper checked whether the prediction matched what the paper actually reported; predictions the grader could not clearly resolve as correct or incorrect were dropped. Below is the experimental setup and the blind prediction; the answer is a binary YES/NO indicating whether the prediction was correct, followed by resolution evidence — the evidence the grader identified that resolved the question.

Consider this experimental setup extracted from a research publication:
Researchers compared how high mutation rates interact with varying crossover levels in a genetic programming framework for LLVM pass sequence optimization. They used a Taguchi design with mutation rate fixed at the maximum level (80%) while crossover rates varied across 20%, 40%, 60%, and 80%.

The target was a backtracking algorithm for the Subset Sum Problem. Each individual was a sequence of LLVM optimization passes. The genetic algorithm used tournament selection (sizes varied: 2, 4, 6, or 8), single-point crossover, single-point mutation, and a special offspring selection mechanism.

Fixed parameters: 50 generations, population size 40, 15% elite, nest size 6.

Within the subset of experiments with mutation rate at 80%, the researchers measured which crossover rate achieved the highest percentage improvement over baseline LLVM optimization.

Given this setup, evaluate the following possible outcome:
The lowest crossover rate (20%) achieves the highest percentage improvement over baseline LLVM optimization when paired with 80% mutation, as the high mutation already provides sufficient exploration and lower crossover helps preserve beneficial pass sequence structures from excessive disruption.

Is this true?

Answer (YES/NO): NO